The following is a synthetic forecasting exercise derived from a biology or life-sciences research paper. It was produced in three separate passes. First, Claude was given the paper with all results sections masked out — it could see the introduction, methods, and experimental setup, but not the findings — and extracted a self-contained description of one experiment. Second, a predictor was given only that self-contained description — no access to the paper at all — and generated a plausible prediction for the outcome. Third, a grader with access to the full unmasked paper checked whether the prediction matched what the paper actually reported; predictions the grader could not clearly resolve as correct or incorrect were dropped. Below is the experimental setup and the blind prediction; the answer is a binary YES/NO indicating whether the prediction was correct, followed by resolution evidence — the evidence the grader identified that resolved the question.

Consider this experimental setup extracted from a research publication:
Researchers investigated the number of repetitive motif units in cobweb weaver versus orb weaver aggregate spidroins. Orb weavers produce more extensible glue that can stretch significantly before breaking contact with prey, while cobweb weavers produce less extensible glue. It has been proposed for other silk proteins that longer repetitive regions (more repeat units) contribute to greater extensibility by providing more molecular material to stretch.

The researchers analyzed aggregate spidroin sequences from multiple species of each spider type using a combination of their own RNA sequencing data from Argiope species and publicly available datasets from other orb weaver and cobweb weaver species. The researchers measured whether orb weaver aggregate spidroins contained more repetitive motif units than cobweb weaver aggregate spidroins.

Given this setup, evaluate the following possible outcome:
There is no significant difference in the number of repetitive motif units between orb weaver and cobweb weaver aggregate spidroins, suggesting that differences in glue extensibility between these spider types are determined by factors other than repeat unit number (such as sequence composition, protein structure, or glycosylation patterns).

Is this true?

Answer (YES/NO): NO